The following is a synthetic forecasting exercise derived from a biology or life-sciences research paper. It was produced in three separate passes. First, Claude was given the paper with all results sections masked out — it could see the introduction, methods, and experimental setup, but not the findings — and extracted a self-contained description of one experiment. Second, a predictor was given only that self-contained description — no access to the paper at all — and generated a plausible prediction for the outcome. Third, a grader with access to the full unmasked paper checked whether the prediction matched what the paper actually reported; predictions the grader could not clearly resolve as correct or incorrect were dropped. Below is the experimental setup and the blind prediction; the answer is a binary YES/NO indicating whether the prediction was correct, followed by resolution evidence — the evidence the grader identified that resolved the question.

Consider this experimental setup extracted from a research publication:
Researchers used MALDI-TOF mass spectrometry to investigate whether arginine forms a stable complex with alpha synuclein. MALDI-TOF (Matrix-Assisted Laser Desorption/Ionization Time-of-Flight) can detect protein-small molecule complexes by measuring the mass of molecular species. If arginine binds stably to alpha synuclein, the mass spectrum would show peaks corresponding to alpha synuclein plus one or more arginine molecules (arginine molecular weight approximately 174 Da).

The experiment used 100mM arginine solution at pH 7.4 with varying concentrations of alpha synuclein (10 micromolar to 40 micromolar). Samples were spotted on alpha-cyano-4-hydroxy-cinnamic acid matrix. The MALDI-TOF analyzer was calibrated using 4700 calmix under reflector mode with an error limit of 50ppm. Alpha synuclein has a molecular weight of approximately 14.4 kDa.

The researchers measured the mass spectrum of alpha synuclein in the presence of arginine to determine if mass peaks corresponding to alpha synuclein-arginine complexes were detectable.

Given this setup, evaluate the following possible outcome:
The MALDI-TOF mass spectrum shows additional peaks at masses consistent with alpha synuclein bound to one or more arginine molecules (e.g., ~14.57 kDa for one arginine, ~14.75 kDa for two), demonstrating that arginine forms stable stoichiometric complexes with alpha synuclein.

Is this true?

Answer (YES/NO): NO